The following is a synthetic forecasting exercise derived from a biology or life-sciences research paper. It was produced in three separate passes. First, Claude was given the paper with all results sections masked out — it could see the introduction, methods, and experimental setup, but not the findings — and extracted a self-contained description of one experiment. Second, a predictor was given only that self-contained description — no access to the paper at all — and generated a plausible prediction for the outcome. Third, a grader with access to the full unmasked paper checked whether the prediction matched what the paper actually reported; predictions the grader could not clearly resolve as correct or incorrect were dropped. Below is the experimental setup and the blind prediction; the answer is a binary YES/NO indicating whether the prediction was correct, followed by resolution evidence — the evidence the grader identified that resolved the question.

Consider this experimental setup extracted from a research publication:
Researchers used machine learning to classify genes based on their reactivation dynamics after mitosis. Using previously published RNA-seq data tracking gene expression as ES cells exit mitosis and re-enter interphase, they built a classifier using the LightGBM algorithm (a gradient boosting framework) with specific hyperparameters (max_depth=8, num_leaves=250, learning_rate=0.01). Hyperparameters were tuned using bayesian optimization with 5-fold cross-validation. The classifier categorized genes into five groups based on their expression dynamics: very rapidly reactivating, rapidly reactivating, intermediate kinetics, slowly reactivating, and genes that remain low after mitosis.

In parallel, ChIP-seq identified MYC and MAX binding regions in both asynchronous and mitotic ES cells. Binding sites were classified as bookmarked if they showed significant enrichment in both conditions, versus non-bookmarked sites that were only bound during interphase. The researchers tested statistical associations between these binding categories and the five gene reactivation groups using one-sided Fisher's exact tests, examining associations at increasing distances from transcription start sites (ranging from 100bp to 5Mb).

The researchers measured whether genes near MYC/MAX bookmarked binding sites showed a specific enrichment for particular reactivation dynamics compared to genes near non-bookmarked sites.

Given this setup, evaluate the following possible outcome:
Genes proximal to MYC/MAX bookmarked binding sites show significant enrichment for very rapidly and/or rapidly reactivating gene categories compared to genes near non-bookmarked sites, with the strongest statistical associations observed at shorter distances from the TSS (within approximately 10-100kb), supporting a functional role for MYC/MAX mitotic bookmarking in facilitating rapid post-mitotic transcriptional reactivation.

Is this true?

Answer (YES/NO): YES